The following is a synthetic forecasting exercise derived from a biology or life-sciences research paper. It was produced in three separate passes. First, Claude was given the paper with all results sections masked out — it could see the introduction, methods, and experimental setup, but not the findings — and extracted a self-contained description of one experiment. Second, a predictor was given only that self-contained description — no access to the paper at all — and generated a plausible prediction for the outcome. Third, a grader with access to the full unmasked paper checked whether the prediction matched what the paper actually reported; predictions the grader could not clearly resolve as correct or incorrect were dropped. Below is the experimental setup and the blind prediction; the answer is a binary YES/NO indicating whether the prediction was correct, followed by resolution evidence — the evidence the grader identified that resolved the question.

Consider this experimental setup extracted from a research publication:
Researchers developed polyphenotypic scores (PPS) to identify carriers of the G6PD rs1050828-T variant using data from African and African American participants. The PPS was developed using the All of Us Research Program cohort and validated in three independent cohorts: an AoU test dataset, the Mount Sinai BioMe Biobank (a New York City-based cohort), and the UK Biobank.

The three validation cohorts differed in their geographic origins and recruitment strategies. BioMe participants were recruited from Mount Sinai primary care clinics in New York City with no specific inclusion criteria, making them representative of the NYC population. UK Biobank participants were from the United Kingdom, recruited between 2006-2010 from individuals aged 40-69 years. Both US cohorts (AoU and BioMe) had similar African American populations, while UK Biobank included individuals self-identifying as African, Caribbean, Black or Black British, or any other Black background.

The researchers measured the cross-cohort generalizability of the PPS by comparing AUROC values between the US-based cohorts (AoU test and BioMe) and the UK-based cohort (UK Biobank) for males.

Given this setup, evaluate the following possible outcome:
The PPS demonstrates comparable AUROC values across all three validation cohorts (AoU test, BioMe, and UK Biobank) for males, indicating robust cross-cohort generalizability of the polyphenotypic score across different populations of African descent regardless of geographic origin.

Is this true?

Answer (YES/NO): NO